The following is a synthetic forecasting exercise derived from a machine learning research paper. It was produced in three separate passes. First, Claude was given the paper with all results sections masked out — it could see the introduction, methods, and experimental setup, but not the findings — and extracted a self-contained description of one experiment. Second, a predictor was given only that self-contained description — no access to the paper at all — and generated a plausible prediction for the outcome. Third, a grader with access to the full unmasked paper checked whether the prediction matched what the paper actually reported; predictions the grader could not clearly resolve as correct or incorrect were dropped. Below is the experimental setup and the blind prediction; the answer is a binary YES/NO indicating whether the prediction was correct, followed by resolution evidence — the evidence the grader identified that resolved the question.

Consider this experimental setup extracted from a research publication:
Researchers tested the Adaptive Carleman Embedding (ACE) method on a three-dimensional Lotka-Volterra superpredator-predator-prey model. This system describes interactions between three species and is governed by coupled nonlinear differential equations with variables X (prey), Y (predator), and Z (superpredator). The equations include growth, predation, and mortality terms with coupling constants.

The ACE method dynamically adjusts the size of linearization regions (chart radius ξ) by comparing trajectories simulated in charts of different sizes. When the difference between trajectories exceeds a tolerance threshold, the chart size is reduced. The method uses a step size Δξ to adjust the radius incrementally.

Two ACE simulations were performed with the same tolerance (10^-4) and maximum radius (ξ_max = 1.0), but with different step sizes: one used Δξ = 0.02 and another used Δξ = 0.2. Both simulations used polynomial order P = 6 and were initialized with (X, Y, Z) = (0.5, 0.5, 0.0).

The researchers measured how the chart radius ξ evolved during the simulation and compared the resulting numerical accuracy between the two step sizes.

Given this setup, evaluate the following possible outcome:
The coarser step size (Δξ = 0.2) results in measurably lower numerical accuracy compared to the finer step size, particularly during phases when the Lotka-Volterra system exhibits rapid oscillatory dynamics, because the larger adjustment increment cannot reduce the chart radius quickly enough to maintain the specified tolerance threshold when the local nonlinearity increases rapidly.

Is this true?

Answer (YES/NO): NO